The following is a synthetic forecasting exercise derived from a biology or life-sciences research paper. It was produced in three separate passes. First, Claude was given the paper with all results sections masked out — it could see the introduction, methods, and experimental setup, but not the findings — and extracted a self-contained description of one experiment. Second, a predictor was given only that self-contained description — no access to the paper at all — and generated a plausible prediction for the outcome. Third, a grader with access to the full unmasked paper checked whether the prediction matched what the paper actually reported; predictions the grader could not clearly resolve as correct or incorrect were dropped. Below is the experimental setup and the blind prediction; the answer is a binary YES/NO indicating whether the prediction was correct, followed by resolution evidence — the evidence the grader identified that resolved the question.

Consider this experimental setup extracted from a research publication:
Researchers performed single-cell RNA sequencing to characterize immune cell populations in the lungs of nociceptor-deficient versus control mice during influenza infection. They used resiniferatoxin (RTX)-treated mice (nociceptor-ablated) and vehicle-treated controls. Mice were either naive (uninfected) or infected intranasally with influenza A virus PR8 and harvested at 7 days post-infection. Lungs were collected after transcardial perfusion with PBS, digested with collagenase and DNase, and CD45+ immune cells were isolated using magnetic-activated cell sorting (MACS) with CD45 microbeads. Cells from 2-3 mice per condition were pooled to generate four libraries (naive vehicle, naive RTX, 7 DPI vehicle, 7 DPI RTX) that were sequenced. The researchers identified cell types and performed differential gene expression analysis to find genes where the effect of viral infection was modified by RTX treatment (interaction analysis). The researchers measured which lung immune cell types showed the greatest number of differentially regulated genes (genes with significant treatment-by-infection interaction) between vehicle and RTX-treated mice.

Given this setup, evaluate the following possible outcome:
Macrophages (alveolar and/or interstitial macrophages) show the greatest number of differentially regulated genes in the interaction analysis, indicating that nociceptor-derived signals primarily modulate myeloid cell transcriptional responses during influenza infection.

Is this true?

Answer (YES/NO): NO